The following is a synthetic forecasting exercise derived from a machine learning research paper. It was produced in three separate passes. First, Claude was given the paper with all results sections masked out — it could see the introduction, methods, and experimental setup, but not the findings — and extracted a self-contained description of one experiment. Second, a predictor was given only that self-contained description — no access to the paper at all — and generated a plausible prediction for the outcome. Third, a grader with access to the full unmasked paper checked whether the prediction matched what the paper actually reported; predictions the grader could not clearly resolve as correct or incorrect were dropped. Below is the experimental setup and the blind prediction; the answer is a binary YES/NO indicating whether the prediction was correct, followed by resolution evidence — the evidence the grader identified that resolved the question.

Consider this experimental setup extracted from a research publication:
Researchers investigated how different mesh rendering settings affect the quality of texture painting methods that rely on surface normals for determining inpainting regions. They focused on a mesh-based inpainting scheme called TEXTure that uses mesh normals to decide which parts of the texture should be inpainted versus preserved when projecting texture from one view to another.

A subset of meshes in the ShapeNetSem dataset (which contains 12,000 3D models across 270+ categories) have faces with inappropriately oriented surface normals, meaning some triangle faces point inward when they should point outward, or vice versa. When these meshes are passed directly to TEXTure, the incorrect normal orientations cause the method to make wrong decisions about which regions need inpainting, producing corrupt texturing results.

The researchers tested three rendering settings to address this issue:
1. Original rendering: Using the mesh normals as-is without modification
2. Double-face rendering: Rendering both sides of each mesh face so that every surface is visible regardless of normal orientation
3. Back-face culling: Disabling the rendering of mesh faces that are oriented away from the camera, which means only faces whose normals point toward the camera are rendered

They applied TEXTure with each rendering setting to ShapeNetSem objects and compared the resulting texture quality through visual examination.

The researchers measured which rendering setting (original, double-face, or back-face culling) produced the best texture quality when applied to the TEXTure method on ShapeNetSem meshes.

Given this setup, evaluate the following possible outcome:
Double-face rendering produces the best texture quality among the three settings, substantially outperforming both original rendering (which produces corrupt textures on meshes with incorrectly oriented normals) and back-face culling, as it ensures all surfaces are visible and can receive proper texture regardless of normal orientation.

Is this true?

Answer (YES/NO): NO